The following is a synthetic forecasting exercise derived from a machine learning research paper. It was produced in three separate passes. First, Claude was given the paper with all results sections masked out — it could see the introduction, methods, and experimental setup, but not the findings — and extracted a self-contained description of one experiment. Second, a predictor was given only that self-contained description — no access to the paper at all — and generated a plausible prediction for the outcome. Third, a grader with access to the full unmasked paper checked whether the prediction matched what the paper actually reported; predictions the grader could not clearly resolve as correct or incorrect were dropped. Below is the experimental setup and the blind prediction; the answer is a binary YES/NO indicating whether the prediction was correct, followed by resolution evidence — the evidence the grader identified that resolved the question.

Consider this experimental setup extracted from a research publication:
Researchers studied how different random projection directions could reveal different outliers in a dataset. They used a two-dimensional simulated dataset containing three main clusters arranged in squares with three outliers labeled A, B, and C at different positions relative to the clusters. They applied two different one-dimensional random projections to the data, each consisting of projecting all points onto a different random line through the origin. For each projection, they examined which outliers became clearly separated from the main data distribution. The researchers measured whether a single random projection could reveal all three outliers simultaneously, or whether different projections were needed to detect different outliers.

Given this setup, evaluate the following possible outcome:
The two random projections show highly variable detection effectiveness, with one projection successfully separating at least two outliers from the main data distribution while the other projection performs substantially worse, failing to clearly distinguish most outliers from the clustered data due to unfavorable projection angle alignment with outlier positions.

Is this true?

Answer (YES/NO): NO